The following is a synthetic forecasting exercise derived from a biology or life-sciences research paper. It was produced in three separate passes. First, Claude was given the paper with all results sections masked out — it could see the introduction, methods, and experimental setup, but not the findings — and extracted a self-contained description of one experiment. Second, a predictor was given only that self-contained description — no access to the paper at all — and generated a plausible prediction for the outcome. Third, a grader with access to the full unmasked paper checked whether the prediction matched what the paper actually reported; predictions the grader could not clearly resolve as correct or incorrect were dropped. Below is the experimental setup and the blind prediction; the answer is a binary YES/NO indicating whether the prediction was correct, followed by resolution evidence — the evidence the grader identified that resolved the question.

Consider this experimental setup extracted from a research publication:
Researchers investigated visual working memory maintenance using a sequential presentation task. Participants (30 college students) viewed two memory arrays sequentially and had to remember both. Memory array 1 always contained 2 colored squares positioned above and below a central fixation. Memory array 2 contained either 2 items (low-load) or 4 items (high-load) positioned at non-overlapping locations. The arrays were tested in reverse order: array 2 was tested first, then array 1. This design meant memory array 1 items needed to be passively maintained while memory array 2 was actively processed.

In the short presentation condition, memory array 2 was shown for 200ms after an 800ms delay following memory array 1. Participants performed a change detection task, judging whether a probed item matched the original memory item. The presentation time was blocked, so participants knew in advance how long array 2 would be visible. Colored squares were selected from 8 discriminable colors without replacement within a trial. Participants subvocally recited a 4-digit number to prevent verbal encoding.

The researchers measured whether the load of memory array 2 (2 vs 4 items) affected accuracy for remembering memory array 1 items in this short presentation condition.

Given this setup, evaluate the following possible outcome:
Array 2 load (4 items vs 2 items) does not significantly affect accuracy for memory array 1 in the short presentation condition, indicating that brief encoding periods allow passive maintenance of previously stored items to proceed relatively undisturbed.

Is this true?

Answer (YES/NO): NO